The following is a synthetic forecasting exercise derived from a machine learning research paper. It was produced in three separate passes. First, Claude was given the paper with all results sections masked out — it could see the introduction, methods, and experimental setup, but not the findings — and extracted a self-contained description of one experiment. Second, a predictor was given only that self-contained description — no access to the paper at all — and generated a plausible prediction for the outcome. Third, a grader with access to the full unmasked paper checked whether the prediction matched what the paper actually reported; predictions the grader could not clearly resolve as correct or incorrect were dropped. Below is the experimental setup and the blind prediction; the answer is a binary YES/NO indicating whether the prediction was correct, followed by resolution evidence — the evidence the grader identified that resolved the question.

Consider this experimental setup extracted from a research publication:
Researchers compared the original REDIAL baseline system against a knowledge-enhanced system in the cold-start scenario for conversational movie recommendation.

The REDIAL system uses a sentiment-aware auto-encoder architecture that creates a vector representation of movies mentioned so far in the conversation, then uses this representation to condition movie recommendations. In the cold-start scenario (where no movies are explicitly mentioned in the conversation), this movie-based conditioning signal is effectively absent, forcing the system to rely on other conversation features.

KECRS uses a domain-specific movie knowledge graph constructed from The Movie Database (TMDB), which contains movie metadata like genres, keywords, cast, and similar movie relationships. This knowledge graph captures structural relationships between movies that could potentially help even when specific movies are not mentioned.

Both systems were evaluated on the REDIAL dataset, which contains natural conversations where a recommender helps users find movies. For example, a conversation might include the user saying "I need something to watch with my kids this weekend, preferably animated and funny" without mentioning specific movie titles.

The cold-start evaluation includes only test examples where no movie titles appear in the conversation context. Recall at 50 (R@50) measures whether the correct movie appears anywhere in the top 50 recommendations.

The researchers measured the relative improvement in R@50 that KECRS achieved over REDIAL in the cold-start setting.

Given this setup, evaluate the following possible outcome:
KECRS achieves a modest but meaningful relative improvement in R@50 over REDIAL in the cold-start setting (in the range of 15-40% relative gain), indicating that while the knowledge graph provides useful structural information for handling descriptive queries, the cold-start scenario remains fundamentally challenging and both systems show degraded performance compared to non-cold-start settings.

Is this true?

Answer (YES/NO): NO